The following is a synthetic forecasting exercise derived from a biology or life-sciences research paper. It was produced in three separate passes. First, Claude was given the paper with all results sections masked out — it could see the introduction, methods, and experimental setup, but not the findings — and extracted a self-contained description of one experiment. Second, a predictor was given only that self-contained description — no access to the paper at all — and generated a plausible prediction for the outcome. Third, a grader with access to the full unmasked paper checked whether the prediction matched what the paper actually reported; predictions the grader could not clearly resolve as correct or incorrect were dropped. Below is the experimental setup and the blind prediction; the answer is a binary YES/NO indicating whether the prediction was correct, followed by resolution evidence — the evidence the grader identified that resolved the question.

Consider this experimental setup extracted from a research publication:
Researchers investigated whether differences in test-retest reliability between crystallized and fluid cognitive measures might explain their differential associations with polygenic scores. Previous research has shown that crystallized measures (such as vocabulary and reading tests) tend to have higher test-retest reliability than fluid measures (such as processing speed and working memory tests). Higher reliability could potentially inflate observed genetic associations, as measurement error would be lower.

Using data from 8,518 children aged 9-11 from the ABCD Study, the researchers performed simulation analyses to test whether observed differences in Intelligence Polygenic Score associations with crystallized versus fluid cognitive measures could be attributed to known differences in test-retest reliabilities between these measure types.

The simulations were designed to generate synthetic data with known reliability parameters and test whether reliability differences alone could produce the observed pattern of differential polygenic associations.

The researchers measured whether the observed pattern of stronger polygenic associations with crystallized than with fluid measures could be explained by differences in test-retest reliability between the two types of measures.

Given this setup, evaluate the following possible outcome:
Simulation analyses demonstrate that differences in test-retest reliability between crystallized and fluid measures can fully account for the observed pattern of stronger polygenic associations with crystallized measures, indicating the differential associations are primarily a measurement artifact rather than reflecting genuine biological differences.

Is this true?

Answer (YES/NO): NO